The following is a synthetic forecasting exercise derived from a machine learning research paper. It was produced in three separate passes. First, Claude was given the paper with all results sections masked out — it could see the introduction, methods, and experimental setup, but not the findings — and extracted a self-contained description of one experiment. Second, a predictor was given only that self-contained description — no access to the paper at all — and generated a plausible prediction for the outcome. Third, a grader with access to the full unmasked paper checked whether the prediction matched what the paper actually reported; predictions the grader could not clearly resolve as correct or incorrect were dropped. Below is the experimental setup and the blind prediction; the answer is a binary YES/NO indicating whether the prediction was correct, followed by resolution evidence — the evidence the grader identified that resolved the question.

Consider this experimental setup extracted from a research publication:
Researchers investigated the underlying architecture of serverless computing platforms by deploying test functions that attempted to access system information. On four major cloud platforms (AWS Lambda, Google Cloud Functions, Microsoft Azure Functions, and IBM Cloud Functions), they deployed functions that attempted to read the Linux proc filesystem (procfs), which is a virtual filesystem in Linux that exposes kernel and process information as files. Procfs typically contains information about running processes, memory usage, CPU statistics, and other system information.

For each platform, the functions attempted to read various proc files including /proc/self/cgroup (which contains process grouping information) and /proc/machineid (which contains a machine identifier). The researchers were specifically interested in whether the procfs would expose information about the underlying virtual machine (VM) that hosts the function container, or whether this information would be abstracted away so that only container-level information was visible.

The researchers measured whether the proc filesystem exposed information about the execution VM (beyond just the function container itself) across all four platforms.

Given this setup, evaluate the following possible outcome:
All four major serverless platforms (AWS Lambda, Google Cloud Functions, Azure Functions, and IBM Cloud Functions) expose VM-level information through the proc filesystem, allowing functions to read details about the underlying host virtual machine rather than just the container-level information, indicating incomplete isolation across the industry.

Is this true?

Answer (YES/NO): NO